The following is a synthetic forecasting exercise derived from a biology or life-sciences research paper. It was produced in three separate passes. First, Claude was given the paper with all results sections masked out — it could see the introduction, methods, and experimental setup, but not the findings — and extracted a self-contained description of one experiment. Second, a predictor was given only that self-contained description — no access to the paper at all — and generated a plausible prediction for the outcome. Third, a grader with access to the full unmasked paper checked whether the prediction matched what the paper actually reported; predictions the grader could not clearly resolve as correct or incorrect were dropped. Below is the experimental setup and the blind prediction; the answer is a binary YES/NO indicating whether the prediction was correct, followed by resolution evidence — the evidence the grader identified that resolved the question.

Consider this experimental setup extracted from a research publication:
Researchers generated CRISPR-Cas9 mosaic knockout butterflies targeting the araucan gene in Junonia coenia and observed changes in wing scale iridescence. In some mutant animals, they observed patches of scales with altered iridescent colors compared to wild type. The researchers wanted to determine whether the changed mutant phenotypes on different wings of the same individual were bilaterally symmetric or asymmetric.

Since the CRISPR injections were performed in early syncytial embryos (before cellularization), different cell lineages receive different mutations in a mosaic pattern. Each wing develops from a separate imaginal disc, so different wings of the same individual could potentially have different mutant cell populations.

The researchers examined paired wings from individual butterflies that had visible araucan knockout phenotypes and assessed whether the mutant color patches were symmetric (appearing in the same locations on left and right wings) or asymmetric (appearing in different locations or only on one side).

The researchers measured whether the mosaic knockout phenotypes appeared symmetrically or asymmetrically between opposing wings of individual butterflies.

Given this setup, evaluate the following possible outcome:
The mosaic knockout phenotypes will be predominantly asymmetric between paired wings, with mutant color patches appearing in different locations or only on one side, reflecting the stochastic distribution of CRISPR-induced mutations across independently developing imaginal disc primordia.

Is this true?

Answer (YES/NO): YES